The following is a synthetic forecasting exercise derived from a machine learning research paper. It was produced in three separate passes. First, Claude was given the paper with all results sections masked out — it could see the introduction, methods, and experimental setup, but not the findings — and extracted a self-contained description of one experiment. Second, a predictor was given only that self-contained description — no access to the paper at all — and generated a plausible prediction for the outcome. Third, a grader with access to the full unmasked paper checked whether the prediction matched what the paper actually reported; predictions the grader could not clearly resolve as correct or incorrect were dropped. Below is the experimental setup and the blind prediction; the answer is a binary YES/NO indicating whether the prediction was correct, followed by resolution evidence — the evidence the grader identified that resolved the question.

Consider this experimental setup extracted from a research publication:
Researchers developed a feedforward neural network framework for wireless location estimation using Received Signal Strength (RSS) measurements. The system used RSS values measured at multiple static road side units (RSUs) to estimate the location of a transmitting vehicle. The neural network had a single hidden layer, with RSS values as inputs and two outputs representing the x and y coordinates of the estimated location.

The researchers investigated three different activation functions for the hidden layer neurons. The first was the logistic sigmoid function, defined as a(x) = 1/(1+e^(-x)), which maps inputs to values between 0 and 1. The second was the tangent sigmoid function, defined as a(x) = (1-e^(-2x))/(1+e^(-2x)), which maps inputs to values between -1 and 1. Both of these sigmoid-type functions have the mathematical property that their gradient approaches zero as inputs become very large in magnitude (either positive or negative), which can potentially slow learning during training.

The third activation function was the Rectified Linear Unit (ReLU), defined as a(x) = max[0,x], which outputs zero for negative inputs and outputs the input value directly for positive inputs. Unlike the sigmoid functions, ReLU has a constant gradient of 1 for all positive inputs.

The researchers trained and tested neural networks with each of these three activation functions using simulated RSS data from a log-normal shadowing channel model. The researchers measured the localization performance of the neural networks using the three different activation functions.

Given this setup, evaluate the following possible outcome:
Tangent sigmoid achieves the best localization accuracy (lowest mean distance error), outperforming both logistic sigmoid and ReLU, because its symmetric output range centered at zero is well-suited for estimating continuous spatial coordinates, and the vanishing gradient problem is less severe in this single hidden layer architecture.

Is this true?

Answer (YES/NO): NO